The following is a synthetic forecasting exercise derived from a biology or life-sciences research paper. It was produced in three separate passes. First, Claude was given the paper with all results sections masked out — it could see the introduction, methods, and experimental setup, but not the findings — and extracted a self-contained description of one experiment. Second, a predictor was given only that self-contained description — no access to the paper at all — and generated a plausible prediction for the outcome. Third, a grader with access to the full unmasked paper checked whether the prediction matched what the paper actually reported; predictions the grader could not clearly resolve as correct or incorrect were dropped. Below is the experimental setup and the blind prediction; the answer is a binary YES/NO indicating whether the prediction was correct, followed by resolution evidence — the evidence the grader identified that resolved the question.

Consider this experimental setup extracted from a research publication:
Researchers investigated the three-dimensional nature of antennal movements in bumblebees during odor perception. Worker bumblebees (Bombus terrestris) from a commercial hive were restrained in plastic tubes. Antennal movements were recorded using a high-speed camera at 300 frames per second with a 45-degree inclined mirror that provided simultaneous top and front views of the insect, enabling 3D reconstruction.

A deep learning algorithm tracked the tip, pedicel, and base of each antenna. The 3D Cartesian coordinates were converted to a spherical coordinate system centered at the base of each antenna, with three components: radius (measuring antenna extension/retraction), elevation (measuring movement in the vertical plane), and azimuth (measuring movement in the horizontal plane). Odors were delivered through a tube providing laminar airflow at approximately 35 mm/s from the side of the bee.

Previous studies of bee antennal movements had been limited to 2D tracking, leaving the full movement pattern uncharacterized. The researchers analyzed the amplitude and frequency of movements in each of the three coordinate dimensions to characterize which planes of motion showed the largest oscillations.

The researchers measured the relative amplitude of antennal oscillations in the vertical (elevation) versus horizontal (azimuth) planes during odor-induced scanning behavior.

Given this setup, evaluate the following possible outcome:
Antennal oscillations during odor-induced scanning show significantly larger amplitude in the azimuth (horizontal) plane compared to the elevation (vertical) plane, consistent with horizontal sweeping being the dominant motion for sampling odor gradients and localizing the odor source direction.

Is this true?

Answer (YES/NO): NO